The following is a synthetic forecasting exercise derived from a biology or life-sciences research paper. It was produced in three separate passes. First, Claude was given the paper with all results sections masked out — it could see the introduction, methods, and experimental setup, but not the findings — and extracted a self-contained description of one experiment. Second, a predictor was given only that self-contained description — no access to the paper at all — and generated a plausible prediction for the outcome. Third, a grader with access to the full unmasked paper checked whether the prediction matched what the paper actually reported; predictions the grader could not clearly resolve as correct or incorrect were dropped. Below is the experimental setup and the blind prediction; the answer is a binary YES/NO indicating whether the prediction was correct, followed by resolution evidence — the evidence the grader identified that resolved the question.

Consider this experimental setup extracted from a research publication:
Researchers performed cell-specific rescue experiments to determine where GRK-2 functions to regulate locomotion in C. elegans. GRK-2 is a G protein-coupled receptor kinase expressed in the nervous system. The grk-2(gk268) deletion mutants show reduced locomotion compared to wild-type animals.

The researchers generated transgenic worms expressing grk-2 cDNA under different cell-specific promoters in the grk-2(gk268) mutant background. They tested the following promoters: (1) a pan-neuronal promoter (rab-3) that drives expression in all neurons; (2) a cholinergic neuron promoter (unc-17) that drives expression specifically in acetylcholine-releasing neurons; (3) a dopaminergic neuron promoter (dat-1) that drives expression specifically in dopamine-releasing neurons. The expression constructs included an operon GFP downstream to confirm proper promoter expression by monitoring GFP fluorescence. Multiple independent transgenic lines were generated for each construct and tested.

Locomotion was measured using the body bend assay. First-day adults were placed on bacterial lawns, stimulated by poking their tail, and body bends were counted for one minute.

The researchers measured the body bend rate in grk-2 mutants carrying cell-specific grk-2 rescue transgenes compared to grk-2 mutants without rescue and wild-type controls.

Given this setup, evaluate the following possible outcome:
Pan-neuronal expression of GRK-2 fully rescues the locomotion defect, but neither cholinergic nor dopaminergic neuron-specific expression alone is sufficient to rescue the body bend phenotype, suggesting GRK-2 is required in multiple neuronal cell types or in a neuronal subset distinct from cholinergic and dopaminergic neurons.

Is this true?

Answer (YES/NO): NO